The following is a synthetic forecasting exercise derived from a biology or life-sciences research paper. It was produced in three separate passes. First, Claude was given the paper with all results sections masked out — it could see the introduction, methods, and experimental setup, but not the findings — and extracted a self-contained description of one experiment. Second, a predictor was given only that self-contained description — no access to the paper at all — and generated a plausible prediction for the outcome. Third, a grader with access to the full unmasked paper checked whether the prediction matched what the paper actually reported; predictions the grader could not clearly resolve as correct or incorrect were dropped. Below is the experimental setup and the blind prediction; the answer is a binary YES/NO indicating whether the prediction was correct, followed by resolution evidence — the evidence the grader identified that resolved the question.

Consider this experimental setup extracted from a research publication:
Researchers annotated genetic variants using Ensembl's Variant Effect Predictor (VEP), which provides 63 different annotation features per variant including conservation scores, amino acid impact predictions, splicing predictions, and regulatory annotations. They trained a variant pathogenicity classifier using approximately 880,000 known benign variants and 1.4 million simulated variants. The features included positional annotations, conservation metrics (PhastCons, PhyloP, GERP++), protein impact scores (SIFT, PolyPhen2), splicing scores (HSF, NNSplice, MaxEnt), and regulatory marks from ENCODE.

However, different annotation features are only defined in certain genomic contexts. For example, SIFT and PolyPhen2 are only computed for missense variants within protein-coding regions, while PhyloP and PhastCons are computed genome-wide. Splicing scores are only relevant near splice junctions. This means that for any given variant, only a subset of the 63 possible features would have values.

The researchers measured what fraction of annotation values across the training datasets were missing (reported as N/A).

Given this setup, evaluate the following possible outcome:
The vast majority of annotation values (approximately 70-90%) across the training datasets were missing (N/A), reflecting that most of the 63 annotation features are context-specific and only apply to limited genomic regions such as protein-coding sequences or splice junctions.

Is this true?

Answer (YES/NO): NO